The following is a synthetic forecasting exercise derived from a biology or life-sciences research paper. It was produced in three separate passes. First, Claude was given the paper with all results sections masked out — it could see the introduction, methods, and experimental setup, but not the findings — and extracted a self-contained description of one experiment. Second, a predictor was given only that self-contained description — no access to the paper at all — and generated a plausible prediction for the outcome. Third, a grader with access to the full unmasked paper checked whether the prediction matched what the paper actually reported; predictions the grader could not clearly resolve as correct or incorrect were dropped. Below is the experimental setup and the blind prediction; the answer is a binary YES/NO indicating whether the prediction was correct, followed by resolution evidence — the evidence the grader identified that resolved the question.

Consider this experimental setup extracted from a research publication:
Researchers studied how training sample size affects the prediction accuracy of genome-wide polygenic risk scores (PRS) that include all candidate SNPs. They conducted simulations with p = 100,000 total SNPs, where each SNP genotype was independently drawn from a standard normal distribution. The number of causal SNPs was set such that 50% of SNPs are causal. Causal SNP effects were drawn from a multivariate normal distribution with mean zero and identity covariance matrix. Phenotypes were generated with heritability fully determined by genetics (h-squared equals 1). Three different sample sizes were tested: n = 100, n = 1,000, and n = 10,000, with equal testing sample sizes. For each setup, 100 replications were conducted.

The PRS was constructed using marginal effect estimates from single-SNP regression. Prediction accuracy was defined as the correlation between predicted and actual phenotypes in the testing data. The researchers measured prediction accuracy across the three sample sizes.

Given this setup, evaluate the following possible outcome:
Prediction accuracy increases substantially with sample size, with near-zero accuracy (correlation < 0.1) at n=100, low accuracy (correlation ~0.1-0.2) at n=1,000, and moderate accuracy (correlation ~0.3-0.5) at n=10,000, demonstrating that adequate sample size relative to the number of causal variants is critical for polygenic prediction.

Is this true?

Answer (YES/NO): YES